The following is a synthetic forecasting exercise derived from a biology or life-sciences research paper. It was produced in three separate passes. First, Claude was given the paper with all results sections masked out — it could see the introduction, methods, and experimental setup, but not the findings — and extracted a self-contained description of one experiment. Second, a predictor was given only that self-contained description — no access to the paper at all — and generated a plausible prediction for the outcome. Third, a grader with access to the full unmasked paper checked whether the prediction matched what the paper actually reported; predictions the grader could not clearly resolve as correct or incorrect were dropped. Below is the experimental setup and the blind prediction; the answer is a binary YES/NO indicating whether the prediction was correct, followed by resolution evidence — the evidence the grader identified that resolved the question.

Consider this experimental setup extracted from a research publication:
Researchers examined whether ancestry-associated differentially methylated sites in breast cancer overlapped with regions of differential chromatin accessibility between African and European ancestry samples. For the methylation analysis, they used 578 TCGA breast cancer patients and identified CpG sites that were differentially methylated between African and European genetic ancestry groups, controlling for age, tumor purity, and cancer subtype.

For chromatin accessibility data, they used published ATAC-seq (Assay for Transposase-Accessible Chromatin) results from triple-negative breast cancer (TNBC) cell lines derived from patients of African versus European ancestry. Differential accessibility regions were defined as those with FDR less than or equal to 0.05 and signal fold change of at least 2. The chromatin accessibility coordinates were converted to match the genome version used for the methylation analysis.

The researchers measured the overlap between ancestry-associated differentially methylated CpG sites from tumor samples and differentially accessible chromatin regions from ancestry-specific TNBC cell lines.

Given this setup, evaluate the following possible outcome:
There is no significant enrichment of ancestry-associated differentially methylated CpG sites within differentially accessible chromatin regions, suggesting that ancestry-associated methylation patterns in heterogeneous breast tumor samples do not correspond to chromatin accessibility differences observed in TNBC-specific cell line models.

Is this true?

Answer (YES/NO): NO